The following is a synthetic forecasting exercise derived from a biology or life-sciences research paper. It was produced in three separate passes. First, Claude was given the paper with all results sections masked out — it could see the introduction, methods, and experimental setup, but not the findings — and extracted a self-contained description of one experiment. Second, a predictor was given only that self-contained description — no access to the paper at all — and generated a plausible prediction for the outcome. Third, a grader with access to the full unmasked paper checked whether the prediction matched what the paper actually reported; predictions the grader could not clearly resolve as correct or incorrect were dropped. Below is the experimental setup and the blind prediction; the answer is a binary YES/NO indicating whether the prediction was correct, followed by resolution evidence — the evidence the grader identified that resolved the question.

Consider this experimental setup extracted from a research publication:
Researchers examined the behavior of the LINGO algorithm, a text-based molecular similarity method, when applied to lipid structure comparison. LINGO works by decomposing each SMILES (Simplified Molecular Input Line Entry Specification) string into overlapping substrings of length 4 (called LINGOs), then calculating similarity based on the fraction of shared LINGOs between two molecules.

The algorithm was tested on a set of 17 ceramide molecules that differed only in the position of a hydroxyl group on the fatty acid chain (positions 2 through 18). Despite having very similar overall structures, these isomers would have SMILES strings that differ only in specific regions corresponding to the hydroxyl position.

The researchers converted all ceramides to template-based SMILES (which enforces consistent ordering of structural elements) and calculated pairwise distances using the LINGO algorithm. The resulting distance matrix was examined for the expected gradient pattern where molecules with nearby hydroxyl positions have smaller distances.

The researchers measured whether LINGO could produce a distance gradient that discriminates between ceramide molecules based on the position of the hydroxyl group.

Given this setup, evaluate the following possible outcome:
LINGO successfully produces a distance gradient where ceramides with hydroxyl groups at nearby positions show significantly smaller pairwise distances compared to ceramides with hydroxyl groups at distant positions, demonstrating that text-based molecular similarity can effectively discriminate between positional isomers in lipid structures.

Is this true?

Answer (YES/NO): NO